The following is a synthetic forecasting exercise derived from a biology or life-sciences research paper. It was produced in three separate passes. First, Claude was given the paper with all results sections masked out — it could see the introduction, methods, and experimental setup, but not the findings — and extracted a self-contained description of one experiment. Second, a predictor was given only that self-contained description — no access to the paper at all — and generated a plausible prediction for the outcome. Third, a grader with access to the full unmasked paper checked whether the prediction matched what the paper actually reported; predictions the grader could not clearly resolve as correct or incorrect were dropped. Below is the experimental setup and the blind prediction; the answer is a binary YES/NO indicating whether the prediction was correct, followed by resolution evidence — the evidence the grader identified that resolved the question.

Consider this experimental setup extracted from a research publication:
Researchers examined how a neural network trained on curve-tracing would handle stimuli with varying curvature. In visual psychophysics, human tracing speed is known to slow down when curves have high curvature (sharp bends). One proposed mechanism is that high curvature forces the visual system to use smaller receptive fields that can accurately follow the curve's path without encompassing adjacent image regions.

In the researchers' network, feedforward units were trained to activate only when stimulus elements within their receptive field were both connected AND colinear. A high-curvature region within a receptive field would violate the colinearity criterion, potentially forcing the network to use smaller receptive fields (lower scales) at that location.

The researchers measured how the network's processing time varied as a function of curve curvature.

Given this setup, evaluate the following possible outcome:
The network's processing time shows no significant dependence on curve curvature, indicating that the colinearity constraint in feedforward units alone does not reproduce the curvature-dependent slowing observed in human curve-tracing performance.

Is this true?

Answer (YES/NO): NO